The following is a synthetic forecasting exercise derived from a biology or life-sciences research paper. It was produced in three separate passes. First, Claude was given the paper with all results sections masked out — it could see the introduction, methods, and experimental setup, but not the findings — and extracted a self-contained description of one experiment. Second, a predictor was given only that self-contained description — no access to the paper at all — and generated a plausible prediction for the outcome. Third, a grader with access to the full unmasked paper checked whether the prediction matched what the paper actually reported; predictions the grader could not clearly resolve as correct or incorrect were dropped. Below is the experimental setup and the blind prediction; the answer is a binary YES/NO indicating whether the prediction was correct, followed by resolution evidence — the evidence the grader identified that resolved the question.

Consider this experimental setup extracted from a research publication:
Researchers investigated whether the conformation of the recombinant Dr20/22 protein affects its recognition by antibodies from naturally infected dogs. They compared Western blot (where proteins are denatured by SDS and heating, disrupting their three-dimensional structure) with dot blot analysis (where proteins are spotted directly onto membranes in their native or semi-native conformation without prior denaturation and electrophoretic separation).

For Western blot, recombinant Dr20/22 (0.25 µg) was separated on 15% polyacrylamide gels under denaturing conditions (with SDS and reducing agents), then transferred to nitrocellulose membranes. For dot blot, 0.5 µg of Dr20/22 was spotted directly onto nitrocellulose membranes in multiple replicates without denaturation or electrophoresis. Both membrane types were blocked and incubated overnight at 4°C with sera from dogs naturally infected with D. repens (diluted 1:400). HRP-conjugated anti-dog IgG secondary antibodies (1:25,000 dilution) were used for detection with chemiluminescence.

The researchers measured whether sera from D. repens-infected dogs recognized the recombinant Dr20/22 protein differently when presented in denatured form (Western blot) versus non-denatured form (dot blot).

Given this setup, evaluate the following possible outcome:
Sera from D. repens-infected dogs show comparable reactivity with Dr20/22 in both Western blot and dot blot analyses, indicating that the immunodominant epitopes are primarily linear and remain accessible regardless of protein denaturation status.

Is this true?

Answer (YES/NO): NO